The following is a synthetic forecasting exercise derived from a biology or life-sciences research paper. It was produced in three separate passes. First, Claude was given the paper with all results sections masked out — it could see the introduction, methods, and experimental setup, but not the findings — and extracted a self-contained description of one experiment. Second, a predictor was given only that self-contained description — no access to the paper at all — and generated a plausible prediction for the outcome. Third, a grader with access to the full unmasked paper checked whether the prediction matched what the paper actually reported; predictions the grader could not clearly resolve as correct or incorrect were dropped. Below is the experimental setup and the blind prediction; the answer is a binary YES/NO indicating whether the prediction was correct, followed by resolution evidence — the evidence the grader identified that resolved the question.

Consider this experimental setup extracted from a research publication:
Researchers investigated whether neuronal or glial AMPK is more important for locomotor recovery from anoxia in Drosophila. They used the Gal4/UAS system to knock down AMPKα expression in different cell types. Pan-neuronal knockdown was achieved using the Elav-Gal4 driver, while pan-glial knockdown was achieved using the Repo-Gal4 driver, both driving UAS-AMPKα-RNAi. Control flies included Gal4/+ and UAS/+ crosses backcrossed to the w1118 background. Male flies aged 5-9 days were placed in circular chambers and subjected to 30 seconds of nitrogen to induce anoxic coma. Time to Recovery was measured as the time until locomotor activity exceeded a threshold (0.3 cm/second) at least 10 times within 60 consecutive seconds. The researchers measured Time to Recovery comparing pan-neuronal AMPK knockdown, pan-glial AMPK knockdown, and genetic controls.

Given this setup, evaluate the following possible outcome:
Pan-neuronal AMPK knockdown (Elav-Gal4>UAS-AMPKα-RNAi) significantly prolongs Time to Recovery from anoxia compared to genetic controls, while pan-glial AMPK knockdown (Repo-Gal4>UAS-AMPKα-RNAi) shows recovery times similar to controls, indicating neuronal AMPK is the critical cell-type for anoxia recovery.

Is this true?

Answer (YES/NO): NO